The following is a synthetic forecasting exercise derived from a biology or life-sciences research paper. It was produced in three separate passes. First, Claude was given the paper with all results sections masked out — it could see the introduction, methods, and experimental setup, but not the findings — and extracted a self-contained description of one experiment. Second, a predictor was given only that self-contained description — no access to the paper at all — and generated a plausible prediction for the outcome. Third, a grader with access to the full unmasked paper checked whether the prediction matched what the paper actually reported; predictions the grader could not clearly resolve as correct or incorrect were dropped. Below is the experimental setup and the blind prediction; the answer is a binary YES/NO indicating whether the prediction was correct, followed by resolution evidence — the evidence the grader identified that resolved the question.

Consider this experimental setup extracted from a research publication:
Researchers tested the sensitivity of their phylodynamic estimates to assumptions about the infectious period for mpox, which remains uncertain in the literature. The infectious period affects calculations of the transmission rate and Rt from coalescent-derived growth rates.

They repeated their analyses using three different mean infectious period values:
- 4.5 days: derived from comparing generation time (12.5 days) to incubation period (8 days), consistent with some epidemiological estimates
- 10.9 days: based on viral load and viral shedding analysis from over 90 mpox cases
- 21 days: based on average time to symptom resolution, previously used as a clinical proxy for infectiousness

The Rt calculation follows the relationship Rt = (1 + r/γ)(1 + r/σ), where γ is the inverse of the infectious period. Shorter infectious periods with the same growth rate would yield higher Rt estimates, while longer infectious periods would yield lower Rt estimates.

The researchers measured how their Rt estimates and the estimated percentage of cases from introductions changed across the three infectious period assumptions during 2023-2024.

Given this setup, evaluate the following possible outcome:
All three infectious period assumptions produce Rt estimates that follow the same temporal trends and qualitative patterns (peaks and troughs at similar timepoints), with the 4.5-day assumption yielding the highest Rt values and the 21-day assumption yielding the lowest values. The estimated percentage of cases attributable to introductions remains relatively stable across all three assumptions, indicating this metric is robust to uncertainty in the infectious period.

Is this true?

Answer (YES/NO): NO